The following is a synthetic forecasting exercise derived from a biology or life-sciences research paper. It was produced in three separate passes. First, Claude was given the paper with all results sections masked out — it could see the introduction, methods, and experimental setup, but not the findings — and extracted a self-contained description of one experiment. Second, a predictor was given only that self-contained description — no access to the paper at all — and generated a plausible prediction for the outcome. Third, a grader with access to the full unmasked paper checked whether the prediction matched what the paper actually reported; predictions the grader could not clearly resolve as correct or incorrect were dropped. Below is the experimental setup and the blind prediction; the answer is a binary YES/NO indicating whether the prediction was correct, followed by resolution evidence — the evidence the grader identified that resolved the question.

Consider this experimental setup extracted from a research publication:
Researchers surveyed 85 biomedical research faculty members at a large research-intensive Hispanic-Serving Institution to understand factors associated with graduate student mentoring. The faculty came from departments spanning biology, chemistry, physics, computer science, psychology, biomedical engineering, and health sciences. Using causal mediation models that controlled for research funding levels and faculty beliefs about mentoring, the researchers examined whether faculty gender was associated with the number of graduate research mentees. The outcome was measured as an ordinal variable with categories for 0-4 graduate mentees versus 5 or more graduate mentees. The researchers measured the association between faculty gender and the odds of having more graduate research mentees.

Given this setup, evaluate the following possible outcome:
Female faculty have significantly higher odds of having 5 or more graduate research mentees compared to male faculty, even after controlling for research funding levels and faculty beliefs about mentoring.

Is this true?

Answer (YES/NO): YES